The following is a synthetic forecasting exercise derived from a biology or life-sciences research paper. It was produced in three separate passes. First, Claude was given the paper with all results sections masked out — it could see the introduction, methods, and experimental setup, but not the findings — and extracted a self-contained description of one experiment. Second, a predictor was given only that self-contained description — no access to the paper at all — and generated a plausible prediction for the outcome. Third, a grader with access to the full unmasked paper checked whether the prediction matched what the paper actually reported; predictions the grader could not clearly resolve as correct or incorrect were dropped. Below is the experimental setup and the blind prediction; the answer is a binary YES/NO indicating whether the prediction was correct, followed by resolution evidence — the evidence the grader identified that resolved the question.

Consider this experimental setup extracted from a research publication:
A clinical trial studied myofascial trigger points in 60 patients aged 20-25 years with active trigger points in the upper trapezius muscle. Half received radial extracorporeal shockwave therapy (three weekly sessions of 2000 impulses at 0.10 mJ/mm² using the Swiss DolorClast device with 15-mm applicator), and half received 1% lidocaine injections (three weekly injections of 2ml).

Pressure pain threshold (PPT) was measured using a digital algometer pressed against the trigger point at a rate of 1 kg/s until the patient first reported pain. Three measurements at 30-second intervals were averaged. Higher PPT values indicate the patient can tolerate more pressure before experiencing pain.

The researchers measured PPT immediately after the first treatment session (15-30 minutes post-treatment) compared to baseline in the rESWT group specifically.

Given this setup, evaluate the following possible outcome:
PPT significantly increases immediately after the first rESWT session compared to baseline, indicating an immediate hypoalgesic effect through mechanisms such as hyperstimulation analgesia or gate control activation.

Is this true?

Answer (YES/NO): NO